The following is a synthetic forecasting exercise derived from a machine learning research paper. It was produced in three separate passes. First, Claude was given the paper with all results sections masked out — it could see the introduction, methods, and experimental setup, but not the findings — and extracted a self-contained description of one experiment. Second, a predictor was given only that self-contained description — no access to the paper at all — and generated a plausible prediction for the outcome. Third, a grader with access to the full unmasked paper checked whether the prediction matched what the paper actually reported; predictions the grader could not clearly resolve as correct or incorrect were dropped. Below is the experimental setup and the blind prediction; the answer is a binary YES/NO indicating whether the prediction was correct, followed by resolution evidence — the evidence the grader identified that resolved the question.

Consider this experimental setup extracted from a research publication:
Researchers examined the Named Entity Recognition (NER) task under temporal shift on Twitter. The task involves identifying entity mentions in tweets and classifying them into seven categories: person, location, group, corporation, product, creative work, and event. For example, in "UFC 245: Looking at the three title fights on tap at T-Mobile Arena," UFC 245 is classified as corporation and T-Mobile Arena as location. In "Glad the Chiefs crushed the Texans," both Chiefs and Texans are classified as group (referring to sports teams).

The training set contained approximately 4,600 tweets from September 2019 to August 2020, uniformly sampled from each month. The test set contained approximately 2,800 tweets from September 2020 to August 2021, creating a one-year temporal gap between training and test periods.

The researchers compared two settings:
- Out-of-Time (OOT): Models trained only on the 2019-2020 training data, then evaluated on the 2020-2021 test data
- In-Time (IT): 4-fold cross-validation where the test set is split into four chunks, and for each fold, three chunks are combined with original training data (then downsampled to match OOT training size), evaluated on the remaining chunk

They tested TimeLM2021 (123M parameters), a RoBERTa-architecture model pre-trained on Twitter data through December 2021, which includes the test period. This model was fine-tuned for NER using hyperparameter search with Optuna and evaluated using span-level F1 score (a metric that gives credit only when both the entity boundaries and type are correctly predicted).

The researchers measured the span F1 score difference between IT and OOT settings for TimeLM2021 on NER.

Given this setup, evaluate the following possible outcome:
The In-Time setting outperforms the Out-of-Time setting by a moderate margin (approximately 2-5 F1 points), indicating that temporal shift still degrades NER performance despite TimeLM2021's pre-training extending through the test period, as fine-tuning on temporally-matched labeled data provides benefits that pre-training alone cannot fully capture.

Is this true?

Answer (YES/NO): YES